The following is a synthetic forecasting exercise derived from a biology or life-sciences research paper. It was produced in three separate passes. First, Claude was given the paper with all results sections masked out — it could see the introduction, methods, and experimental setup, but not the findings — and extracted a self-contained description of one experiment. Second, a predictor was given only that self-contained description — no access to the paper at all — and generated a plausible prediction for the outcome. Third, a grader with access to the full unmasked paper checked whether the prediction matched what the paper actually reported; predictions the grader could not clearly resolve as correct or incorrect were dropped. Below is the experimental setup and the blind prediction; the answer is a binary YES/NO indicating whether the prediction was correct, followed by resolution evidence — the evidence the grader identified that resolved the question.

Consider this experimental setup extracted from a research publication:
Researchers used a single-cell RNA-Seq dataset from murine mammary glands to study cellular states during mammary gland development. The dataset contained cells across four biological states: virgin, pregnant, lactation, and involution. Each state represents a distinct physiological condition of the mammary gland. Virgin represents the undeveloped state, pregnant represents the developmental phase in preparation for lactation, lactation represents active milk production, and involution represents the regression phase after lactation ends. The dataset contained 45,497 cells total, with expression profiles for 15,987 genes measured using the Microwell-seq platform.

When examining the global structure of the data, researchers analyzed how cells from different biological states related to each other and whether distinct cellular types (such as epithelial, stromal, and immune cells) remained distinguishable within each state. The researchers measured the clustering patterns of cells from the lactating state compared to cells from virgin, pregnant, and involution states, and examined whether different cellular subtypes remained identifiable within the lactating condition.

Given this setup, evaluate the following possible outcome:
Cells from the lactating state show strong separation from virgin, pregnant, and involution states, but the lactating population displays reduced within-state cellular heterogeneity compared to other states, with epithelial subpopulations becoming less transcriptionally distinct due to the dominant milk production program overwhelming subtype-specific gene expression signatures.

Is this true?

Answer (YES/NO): YES